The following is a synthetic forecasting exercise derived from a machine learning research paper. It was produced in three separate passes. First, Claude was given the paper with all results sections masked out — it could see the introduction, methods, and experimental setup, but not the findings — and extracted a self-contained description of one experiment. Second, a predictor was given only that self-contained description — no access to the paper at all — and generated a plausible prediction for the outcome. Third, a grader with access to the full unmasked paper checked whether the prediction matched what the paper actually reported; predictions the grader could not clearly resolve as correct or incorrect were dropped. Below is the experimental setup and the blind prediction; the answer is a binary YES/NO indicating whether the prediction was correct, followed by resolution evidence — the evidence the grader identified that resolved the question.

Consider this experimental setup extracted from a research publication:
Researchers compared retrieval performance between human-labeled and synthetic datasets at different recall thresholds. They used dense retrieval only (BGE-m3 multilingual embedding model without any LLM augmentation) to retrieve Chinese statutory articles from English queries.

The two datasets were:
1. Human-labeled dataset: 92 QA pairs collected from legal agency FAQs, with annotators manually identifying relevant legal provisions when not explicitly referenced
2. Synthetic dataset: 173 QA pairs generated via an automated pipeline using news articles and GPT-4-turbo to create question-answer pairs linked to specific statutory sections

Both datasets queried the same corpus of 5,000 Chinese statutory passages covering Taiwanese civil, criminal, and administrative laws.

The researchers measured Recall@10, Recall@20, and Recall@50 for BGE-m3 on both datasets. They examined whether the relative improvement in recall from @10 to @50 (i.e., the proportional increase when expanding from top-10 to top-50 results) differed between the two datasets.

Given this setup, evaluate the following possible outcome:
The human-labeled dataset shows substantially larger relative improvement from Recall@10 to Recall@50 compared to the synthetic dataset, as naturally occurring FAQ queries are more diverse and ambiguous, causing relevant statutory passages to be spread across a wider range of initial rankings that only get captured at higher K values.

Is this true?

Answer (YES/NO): YES